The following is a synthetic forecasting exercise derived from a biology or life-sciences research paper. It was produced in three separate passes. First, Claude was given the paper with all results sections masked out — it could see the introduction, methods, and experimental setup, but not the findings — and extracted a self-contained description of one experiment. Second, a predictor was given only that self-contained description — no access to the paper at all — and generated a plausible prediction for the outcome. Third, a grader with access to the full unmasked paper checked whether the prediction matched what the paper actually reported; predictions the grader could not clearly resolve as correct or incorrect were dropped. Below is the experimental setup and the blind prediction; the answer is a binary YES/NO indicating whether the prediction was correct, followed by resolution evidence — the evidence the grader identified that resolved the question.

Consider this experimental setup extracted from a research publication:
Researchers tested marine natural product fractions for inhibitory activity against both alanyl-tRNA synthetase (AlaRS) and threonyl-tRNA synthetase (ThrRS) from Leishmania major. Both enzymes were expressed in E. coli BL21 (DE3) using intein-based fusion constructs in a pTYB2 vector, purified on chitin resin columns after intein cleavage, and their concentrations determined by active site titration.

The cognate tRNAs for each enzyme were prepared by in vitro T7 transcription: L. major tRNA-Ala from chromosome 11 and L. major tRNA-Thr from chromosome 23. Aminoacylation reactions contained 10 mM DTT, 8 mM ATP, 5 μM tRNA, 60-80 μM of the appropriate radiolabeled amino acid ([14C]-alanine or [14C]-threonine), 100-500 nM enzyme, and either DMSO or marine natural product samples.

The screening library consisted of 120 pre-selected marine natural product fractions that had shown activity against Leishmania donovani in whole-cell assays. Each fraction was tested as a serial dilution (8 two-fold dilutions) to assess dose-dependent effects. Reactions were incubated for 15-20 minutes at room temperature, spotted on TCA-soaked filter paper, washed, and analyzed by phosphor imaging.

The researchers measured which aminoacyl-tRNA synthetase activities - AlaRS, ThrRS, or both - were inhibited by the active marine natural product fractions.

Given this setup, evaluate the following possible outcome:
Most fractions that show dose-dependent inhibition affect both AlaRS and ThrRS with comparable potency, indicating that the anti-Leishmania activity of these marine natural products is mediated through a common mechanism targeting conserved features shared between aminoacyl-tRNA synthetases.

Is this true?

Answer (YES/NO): NO